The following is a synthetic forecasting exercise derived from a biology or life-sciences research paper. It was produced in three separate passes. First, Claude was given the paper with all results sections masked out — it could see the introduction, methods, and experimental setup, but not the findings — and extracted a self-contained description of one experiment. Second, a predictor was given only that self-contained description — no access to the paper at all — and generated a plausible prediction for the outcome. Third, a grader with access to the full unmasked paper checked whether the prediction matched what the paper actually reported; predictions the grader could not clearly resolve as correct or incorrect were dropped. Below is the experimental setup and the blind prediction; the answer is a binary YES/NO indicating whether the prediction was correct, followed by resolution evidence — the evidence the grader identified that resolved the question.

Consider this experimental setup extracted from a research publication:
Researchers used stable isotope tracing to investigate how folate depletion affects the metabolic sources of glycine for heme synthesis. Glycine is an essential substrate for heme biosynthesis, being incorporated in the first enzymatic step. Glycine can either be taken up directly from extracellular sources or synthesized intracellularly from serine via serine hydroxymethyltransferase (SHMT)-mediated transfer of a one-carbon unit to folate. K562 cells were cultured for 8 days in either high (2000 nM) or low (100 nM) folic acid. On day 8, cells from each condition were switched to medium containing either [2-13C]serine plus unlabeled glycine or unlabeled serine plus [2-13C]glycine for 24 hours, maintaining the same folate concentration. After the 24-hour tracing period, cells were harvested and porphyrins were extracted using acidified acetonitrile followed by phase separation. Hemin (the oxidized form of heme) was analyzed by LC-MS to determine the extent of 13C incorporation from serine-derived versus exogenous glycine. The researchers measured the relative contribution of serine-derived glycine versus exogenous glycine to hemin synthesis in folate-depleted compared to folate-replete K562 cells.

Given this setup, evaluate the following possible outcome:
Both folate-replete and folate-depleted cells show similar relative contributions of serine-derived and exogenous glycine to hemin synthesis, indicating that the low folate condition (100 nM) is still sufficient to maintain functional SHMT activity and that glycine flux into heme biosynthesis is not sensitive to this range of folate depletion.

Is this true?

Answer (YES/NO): NO